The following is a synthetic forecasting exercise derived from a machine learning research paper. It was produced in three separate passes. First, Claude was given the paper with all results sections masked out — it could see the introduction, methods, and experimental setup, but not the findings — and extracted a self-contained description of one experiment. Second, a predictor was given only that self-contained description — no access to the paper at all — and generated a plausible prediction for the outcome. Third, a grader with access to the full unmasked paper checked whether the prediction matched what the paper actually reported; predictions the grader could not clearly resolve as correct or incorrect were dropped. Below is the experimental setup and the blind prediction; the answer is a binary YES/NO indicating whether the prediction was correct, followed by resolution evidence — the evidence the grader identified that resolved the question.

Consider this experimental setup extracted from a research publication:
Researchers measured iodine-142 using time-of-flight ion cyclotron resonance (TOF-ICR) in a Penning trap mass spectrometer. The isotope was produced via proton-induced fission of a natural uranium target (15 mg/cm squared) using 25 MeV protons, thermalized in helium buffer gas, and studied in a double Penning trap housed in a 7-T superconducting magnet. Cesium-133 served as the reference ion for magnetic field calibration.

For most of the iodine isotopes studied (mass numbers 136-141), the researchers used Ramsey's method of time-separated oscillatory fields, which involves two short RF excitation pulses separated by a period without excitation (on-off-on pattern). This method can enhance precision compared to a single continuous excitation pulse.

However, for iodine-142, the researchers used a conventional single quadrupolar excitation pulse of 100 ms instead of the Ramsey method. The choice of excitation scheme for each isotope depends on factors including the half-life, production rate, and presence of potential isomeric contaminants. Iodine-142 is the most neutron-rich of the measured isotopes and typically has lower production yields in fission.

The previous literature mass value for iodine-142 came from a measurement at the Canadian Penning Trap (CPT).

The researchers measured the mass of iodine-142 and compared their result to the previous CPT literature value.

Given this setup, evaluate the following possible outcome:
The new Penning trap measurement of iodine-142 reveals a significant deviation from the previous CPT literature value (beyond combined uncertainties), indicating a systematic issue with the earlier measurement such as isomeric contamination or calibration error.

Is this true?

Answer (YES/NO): NO